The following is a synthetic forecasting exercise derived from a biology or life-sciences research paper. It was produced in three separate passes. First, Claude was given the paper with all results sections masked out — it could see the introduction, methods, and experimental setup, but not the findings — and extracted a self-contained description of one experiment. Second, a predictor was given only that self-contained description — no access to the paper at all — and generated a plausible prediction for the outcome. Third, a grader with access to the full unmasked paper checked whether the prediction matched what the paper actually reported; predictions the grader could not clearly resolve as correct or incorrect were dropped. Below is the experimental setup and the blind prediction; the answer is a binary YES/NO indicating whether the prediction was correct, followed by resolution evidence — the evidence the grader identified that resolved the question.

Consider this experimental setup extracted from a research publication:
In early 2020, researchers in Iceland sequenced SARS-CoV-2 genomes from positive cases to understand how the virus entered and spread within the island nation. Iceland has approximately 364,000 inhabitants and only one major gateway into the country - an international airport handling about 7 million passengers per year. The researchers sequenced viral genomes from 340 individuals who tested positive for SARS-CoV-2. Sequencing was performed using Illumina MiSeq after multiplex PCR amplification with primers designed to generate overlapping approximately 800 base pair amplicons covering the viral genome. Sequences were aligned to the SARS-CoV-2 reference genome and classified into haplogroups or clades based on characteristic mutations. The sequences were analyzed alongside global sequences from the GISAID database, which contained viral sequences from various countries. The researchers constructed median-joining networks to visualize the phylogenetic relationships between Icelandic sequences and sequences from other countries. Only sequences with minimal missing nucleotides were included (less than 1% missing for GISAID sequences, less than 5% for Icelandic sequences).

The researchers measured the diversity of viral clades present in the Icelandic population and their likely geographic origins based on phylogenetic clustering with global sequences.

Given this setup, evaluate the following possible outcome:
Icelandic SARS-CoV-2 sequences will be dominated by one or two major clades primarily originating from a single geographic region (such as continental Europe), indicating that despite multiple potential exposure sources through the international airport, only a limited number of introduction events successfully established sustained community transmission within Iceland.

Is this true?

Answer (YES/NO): NO